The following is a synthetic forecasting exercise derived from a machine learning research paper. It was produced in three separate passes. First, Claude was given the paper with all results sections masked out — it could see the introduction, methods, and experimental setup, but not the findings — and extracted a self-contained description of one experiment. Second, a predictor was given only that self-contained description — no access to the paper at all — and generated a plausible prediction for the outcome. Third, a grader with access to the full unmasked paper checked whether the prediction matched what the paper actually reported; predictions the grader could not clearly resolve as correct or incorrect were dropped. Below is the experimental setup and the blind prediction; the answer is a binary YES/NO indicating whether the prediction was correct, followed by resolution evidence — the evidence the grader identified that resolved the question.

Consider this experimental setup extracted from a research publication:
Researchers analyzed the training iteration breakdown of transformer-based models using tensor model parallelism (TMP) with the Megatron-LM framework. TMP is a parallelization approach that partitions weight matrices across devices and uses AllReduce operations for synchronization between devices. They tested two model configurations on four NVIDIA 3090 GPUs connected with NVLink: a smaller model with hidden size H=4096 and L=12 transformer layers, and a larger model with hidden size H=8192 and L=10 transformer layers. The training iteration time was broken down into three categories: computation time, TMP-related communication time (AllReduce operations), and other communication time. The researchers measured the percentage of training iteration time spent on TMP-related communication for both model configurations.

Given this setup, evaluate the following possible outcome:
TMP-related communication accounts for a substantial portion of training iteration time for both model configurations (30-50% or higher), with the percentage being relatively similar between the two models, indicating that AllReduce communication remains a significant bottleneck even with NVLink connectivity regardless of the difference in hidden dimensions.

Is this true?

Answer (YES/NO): YES